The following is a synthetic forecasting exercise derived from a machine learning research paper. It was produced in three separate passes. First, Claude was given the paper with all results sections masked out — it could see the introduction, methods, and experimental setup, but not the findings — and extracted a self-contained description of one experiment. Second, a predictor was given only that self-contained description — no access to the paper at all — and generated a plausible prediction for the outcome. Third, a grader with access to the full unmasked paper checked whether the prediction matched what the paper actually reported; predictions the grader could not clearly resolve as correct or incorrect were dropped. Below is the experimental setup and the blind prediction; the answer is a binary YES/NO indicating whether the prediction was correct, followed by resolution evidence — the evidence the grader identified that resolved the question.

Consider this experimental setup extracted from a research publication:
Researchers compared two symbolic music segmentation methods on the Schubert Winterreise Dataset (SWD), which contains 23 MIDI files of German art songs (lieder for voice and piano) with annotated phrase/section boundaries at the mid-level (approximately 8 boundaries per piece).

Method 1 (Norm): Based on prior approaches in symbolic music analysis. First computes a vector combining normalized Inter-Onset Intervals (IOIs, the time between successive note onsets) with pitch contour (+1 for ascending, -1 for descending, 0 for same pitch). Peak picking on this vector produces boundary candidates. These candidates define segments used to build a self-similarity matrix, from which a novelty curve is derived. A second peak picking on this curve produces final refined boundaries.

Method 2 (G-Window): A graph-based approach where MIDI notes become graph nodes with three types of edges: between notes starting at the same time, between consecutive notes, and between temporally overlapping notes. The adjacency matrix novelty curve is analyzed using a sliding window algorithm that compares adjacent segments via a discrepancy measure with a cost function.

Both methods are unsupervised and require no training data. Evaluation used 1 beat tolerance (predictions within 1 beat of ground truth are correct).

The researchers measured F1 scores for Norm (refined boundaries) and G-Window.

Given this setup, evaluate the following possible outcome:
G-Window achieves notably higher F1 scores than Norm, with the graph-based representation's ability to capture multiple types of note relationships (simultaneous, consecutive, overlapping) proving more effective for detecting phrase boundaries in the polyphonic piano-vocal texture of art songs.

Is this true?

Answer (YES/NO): NO